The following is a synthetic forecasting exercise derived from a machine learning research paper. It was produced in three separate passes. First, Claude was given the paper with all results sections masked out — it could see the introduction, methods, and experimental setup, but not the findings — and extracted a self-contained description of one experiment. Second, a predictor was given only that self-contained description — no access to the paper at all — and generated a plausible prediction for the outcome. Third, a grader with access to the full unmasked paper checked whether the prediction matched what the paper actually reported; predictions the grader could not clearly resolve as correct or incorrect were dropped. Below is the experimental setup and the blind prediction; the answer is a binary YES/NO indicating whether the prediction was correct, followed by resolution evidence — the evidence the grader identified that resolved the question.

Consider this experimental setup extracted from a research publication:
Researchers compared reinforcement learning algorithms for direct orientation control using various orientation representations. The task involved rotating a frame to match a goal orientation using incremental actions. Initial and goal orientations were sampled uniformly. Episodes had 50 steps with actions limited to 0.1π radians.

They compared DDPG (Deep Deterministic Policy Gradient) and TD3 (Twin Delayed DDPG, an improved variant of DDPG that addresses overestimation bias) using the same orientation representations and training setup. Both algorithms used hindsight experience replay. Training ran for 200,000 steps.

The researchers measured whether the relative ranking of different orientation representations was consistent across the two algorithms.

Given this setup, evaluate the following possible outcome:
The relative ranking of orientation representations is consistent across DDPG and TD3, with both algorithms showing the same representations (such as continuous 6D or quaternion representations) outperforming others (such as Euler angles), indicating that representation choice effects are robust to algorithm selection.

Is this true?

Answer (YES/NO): YES